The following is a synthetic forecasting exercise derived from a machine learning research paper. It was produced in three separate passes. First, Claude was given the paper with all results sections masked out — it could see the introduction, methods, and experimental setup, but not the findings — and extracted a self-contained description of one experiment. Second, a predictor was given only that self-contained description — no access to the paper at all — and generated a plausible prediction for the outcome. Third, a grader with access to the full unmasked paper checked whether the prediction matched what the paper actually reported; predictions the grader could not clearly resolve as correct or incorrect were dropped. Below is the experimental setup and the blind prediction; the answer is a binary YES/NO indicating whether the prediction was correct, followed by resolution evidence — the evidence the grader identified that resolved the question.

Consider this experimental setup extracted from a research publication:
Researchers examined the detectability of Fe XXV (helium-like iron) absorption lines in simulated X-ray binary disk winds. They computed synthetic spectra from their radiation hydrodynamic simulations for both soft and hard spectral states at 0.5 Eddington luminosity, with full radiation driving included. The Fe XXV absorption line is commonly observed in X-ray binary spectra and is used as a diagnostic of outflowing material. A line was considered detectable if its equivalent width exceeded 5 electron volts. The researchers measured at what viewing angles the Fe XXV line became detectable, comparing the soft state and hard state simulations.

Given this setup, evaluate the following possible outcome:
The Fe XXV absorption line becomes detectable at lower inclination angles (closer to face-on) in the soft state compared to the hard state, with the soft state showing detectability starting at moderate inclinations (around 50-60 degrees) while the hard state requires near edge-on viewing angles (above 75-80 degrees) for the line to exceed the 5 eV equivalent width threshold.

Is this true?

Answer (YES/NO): NO